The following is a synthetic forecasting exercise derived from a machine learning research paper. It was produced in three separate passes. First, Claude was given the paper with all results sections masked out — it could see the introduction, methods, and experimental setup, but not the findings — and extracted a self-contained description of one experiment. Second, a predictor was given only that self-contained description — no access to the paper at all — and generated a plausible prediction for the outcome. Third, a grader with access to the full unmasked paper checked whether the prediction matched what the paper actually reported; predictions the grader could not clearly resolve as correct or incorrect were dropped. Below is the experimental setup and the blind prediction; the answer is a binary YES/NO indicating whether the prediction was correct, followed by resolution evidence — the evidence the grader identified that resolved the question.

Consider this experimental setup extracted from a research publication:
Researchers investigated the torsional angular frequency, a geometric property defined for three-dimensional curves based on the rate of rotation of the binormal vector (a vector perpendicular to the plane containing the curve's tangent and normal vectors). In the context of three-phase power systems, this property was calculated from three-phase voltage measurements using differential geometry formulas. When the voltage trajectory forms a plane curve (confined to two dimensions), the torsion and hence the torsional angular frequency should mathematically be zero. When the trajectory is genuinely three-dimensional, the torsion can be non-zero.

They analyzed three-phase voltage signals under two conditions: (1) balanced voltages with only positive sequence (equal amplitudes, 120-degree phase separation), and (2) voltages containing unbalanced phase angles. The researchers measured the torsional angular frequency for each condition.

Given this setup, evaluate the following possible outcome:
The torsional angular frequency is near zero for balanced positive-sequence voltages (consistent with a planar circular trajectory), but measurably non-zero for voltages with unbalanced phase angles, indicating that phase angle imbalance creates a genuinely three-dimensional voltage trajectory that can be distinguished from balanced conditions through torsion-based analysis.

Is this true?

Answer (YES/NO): YES